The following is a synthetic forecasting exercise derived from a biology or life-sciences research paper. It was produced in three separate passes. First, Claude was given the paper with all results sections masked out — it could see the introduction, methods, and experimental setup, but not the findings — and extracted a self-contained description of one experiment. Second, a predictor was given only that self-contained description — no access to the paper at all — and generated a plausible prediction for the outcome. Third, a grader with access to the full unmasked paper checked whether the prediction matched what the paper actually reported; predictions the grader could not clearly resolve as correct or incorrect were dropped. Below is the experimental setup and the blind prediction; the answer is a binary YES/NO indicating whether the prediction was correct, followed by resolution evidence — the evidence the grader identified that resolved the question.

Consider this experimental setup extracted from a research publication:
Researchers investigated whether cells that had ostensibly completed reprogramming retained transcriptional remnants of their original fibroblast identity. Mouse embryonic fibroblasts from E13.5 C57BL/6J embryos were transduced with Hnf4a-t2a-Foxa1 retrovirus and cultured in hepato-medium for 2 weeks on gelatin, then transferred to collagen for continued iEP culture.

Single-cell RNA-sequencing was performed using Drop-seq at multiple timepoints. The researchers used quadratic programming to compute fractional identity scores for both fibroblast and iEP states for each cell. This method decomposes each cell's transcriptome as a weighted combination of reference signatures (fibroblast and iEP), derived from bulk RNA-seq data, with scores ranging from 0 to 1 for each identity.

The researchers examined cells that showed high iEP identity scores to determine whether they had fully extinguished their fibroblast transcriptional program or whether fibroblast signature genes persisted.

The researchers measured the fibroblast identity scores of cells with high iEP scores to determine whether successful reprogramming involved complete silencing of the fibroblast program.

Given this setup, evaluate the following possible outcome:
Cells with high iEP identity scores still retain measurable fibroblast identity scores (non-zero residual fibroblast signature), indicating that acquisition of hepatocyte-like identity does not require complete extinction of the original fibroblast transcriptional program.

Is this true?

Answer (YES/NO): NO